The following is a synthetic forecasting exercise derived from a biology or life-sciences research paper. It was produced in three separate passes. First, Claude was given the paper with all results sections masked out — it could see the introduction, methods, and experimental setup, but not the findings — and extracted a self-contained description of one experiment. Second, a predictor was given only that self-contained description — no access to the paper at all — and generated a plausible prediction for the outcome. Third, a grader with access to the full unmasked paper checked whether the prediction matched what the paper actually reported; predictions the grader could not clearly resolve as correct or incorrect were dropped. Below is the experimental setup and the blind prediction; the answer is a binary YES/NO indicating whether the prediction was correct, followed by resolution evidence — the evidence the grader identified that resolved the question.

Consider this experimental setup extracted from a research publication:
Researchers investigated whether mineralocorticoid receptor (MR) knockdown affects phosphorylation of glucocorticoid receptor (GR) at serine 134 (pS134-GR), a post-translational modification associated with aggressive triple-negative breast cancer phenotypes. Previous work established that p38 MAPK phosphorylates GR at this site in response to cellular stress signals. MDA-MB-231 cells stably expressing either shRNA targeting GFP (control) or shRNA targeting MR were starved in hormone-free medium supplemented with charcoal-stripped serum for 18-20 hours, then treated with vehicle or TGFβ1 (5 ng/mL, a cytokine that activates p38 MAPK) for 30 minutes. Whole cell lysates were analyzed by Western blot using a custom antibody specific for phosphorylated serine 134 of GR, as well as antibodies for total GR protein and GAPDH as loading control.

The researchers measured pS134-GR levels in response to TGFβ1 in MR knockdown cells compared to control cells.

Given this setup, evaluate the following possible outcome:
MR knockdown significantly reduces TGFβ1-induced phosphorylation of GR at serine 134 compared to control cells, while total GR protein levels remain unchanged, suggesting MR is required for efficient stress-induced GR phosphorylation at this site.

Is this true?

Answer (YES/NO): YES